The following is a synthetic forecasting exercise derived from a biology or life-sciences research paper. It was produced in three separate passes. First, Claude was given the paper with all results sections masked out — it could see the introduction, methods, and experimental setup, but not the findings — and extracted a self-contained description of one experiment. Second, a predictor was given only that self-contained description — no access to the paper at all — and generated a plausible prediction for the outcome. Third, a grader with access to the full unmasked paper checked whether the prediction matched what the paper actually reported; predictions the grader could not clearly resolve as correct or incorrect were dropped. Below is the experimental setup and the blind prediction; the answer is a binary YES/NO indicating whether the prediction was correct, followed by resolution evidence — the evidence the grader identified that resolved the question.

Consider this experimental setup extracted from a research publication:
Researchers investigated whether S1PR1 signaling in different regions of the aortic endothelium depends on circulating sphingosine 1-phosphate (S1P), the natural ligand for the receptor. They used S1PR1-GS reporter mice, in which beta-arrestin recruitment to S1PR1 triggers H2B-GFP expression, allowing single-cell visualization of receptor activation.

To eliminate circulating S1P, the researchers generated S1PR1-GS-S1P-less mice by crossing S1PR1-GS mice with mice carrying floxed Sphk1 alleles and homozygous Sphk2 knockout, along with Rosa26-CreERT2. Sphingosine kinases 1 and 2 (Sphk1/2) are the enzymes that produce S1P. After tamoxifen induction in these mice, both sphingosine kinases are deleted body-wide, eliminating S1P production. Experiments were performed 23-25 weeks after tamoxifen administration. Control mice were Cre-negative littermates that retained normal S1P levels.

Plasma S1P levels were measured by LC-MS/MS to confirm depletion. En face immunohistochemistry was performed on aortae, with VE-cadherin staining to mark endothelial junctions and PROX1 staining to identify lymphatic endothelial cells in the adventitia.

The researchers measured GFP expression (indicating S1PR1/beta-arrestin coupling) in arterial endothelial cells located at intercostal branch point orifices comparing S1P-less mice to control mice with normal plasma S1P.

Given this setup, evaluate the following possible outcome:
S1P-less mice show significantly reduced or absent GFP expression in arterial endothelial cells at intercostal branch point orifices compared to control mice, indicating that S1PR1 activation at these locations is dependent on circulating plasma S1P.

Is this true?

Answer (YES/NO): NO